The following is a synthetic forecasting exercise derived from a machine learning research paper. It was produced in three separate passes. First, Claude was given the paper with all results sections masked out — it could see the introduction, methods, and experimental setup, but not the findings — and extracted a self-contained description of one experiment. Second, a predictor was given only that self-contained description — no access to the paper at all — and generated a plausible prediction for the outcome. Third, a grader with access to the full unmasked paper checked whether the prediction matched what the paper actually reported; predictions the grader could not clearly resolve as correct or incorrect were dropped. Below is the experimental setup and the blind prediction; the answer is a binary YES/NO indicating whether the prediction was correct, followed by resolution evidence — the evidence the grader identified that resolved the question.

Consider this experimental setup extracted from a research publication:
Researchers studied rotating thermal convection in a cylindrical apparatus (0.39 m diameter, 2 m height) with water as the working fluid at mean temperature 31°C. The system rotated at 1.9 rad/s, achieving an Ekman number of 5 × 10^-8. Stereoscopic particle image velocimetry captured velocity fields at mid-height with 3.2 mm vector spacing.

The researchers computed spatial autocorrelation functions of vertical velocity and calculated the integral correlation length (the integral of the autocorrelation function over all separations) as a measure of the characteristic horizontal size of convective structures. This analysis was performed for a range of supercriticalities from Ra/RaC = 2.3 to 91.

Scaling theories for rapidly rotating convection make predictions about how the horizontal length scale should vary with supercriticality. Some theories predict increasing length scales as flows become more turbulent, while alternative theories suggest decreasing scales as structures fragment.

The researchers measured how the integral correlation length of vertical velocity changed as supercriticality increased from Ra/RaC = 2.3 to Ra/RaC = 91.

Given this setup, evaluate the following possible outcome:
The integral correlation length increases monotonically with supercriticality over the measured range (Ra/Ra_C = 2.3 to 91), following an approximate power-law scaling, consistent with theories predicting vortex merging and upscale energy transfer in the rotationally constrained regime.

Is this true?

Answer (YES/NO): YES